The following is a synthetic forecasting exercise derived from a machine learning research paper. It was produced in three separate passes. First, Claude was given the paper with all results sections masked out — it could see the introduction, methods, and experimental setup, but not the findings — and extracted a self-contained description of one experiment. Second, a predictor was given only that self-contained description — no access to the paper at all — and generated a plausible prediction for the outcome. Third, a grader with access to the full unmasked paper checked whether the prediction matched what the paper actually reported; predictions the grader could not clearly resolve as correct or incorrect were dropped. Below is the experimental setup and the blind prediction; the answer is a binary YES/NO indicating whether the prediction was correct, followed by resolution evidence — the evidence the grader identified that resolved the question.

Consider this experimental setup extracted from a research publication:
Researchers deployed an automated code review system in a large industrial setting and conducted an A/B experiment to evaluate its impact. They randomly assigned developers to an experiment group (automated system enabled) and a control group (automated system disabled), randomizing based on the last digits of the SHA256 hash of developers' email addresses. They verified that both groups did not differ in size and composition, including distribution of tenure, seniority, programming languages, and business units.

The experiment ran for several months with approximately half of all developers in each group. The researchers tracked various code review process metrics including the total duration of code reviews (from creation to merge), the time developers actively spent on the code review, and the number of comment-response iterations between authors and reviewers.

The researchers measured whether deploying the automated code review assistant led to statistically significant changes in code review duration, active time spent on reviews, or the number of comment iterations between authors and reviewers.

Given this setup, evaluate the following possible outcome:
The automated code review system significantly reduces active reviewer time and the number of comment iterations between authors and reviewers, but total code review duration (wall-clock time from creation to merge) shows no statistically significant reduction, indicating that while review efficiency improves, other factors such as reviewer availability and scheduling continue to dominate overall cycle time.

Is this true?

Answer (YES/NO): NO